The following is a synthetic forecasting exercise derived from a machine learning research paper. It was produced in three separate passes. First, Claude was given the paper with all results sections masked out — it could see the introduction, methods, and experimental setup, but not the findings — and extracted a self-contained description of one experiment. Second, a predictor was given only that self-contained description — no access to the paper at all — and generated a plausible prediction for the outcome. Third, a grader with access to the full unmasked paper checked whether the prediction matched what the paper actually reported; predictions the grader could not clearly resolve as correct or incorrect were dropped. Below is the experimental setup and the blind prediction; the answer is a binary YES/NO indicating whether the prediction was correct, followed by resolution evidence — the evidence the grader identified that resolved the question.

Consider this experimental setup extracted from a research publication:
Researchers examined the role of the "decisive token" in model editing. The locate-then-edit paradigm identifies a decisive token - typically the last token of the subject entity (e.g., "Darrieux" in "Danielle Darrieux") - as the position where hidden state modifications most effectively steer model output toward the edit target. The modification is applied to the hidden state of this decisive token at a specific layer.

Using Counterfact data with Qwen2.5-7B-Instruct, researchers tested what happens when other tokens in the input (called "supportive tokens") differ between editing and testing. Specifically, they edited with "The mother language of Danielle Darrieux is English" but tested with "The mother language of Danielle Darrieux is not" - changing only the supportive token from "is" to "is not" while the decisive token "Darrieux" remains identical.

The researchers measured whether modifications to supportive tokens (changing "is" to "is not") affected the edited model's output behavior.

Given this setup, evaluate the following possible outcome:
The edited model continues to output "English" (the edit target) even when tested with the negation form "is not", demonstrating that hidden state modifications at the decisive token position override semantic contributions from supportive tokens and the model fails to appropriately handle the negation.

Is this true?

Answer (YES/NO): YES